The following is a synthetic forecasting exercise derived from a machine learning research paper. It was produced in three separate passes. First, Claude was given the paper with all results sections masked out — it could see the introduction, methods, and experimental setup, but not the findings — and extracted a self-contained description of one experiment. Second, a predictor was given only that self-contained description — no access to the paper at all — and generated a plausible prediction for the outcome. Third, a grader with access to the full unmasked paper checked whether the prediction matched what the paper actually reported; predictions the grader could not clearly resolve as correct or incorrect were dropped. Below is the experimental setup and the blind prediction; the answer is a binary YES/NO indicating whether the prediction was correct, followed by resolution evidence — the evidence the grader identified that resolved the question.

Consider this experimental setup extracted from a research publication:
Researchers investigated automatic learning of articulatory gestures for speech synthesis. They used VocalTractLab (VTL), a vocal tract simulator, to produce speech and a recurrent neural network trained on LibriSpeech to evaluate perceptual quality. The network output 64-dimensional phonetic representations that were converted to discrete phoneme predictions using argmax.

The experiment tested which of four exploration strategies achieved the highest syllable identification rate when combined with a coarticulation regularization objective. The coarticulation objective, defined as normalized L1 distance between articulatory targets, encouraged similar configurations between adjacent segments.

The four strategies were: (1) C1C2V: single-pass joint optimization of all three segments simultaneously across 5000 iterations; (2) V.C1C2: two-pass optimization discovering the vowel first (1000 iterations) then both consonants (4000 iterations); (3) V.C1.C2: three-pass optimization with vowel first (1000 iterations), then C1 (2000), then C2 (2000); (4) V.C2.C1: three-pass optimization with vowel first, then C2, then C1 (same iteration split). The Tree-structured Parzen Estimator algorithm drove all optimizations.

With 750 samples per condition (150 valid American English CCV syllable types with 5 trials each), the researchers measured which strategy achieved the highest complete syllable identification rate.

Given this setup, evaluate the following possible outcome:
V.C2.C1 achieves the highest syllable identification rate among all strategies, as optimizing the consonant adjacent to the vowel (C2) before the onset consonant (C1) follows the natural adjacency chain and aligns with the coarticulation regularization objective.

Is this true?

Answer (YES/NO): NO